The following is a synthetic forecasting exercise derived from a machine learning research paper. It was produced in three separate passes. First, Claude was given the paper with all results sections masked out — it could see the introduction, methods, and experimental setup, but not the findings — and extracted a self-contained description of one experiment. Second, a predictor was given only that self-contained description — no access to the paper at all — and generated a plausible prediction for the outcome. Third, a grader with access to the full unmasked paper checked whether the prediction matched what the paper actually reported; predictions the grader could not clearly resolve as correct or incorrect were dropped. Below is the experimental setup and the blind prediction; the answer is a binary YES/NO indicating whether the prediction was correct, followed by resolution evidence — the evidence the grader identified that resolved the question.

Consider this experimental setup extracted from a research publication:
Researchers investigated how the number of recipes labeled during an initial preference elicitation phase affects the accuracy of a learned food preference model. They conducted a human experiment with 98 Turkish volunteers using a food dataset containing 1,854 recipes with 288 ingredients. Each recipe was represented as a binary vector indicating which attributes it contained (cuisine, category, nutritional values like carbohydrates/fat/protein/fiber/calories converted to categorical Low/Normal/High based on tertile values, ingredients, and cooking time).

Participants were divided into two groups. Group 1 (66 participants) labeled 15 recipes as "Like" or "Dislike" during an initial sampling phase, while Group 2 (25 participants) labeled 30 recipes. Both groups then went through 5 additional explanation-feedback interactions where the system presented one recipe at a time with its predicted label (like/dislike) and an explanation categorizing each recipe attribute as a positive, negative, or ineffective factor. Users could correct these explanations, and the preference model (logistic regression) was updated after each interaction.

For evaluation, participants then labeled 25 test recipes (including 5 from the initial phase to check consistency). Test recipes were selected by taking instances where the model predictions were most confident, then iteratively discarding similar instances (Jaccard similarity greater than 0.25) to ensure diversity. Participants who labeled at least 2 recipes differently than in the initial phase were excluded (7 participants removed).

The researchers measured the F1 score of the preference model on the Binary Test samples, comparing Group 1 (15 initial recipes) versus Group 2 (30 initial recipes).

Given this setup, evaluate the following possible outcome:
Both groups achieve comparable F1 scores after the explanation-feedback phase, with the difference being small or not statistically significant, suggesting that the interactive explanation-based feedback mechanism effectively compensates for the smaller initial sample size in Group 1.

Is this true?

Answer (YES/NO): NO